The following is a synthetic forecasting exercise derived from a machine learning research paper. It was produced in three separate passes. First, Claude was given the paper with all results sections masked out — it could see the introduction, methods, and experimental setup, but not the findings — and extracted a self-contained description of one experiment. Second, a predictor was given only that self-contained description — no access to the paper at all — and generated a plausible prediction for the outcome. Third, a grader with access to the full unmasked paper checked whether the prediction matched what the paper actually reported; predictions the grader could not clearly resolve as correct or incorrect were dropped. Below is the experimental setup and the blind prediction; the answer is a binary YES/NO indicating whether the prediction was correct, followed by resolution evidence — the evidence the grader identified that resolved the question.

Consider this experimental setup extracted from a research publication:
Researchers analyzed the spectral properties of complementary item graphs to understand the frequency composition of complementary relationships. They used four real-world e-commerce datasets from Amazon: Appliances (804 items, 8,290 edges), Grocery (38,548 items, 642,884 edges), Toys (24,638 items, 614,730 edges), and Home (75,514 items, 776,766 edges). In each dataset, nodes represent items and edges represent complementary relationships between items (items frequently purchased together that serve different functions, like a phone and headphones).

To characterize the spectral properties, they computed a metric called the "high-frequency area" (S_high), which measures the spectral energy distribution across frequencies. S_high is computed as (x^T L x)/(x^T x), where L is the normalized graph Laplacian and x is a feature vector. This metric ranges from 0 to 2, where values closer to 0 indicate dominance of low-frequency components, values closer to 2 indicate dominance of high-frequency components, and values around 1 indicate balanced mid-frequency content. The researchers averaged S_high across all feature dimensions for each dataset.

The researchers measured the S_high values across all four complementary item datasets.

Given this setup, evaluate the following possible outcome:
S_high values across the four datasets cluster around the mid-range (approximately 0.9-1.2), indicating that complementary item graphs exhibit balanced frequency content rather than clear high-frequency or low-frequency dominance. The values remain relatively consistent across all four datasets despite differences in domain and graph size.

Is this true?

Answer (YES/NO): NO